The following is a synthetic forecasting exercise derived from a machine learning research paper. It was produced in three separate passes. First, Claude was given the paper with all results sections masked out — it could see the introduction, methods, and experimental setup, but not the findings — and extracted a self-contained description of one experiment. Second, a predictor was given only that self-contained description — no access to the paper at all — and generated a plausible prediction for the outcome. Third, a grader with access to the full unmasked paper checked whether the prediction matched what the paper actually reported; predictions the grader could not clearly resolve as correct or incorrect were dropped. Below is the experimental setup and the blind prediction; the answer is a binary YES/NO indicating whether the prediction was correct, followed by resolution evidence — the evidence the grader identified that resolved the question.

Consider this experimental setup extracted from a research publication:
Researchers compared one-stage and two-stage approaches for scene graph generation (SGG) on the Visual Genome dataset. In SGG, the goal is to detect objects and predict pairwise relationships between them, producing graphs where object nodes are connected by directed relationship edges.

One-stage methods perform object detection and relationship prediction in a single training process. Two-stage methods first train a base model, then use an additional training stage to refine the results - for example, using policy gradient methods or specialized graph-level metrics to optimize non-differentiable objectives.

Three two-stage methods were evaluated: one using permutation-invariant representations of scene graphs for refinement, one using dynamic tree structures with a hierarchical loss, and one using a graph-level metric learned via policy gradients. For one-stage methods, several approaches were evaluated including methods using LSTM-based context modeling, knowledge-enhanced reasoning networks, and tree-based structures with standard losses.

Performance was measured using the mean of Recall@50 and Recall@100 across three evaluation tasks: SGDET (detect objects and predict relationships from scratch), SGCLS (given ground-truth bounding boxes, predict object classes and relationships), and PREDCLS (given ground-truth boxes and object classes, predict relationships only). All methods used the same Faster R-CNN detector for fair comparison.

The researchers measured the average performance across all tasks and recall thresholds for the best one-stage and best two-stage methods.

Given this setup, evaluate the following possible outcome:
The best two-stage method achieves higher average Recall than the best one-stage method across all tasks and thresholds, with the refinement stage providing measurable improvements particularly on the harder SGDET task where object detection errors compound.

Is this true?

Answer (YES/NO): NO